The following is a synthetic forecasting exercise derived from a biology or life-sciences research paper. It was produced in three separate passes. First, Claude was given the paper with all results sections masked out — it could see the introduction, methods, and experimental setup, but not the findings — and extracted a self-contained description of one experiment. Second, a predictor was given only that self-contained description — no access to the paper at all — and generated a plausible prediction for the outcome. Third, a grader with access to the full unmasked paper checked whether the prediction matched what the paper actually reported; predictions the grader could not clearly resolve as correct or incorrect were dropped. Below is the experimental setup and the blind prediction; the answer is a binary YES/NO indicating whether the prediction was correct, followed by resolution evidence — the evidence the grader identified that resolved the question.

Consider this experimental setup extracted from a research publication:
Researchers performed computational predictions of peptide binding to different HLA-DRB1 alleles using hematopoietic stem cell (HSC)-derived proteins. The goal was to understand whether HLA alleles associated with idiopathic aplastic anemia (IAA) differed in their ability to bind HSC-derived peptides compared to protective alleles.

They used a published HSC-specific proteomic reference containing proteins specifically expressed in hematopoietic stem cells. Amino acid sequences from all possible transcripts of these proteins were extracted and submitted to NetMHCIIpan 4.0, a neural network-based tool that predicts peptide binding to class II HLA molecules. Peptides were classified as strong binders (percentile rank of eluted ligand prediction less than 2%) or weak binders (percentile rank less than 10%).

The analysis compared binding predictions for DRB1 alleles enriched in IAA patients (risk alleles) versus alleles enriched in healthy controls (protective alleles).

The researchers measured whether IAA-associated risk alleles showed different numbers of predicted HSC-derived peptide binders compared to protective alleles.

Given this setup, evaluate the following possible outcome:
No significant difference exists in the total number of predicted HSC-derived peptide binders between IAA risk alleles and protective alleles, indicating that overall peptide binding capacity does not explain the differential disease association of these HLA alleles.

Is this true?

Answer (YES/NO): NO